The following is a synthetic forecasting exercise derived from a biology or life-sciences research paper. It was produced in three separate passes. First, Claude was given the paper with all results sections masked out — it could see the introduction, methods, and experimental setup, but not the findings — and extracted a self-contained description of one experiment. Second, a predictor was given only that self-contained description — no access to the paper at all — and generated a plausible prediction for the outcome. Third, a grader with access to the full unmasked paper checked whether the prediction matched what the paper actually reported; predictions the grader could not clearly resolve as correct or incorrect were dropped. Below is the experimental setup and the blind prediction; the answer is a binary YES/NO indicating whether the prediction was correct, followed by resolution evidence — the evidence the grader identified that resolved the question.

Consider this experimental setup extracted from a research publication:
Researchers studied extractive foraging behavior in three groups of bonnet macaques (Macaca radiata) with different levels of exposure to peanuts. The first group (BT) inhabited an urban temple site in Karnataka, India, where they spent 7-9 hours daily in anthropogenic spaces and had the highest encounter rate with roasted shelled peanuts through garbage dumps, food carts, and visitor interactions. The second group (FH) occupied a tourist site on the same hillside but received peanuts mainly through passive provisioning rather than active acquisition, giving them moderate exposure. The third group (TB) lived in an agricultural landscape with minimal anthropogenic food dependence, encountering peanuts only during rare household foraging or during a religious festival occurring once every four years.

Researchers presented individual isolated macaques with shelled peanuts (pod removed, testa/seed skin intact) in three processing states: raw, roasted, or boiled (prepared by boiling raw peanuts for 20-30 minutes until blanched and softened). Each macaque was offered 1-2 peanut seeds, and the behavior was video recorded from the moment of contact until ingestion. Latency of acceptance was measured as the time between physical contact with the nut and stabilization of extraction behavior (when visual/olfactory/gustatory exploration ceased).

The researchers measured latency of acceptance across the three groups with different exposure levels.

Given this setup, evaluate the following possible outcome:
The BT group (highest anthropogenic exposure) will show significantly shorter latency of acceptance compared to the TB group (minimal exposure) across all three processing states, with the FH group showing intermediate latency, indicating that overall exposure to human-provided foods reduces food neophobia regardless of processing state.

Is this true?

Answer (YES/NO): NO